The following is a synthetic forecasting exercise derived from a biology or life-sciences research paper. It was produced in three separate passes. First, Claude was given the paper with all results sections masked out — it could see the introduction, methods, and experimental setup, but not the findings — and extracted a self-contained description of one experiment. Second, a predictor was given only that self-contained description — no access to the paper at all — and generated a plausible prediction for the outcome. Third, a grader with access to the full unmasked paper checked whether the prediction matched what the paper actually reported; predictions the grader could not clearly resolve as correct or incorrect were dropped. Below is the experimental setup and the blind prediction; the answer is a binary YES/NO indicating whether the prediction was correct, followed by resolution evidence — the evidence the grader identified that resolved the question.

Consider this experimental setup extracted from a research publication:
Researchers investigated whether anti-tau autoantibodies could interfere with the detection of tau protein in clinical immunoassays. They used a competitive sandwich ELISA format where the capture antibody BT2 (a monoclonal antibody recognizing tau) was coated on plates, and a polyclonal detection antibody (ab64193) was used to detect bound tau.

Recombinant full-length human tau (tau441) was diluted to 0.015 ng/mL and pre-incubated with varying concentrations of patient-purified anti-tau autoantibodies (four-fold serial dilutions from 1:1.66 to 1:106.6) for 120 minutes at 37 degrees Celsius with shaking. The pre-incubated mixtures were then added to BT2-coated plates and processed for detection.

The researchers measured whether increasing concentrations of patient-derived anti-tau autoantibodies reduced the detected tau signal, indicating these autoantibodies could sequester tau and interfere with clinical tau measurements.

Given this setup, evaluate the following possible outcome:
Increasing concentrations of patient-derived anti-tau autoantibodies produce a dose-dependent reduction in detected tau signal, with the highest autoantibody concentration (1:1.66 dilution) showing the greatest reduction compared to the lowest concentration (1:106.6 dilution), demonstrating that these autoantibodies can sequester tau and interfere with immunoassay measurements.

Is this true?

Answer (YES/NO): NO